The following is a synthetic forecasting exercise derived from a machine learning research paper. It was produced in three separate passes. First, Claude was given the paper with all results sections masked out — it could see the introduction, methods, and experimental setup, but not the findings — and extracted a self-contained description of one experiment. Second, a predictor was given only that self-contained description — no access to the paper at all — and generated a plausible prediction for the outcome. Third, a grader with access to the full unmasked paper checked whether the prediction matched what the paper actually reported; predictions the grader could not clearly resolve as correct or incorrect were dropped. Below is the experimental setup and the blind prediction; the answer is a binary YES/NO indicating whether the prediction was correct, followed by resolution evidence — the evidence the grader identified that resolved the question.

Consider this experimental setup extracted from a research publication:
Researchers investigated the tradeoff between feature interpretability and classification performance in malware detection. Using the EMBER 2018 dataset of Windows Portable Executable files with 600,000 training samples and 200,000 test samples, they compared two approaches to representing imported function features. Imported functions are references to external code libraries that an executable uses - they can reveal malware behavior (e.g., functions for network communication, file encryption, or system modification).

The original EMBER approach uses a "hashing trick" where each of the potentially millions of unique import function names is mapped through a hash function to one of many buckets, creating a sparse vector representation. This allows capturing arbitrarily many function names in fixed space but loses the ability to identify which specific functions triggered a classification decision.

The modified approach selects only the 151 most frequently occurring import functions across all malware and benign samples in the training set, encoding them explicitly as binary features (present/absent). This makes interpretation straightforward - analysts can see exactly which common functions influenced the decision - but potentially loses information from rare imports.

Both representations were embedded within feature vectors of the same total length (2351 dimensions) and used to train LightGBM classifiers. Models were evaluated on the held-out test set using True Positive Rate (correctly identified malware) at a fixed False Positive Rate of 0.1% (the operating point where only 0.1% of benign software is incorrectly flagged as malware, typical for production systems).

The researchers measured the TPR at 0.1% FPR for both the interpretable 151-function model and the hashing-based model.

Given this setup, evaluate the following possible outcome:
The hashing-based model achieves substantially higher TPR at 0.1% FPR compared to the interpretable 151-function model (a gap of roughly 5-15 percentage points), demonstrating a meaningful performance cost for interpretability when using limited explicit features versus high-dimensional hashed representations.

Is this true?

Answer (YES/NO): NO